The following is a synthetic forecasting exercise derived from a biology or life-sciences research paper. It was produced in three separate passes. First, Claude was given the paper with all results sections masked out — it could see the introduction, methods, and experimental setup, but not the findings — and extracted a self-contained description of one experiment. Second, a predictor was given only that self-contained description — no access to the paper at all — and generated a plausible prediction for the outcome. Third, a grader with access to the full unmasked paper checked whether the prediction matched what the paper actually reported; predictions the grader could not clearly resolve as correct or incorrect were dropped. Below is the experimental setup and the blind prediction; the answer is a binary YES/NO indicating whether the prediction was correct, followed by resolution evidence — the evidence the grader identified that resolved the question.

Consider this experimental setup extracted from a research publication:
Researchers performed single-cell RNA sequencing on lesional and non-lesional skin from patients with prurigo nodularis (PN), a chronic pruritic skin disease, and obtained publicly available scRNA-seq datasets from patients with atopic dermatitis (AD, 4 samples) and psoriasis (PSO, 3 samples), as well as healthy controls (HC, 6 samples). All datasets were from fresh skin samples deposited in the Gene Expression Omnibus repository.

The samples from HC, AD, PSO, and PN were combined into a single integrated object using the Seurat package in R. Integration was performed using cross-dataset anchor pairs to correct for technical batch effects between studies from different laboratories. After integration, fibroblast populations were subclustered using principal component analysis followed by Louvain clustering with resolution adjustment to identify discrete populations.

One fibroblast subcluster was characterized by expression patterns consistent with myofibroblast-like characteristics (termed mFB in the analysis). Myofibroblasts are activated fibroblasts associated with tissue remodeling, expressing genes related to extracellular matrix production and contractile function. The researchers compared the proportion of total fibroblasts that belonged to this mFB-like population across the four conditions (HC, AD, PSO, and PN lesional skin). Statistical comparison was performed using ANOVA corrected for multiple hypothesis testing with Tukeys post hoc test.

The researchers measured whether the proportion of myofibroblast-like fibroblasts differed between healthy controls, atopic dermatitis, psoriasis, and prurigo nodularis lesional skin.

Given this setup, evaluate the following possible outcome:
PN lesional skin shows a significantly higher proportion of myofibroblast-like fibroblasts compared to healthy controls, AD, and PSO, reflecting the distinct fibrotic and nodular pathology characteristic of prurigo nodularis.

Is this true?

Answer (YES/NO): YES